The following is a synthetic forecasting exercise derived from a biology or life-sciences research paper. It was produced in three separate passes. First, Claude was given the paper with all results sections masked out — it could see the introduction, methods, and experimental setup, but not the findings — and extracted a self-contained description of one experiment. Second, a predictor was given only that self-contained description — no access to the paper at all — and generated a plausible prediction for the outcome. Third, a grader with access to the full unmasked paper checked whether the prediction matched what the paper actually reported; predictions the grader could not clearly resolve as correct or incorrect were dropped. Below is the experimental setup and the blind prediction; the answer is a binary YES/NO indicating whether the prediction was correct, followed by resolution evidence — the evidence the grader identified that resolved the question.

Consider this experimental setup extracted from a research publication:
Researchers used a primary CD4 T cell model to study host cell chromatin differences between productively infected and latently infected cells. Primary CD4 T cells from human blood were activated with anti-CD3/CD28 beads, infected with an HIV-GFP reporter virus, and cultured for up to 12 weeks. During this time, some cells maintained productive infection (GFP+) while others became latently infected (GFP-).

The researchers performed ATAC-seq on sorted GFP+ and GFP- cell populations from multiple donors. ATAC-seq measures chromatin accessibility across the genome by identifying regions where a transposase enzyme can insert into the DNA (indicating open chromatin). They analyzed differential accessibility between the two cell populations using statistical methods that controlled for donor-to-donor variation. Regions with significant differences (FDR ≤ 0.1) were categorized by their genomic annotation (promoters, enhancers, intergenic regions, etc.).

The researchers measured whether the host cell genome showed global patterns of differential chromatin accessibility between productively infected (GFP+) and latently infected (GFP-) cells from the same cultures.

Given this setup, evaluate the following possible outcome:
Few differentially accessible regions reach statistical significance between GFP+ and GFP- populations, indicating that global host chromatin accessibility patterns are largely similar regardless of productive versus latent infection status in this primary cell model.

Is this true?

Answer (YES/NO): NO